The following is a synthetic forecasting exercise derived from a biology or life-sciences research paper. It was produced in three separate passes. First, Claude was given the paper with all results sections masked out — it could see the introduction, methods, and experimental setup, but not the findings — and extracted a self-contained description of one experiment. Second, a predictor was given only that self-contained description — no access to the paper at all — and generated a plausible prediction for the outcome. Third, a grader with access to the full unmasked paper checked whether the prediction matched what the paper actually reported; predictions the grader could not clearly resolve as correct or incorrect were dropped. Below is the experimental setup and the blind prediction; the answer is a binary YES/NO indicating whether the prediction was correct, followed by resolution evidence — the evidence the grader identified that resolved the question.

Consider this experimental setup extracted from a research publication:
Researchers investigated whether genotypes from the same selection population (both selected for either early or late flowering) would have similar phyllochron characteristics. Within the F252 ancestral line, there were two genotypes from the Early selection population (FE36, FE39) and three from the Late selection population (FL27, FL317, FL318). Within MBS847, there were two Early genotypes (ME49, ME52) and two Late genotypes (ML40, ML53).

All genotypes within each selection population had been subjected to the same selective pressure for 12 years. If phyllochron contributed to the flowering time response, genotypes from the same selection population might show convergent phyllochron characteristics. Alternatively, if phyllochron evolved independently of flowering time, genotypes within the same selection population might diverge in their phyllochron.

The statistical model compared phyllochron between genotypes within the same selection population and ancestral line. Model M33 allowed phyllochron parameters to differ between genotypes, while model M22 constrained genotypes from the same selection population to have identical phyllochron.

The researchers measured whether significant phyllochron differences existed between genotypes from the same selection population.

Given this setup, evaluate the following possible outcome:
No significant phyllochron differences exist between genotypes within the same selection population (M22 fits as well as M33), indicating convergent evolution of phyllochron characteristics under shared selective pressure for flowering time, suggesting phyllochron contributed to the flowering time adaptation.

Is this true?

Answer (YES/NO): NO